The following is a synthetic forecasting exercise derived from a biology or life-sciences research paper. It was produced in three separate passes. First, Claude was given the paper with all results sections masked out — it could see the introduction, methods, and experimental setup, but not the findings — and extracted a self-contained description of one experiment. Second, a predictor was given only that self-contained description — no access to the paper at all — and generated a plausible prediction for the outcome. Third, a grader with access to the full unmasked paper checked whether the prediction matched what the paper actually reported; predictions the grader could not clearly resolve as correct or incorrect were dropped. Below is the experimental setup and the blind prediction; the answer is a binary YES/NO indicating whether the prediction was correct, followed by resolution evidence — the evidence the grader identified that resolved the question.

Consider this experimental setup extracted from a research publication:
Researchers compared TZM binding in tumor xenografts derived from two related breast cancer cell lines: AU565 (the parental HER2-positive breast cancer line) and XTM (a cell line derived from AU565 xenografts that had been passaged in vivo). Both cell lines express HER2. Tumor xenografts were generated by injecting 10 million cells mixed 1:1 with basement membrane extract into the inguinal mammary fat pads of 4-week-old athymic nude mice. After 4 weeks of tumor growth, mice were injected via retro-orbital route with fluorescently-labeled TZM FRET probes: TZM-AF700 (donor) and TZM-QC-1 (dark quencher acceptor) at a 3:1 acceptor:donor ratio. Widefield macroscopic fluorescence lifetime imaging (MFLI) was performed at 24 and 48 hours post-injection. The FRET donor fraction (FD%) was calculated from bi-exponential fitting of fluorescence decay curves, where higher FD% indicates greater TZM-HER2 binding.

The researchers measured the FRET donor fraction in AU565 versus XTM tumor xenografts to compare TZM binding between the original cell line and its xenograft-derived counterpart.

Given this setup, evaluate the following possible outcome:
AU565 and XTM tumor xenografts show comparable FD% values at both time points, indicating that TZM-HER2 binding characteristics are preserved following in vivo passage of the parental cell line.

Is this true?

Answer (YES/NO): YES